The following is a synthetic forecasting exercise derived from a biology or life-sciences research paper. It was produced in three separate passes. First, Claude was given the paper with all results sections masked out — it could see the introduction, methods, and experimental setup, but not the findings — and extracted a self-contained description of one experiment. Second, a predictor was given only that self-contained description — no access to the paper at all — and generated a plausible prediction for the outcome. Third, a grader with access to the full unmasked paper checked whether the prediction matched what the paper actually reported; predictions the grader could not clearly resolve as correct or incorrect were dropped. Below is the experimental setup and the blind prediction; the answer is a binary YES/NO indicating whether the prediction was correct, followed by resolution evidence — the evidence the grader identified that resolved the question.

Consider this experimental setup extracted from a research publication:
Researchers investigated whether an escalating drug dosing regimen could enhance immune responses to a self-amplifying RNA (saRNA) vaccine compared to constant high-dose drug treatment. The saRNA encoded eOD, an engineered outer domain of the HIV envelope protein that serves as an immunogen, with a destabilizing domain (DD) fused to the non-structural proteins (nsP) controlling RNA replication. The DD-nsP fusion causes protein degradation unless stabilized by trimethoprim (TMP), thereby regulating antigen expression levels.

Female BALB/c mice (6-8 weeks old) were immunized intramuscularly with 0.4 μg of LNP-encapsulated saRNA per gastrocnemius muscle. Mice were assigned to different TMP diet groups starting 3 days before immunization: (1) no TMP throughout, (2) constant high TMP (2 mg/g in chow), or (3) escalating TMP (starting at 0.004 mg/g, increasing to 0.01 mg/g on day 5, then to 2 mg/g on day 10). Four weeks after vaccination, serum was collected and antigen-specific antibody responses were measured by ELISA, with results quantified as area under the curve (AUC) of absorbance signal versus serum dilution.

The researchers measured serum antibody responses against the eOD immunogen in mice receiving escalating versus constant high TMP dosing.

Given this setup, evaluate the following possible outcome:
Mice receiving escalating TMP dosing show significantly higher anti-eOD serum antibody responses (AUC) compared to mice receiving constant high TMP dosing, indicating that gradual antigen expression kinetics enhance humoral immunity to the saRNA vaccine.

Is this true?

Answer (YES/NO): NO